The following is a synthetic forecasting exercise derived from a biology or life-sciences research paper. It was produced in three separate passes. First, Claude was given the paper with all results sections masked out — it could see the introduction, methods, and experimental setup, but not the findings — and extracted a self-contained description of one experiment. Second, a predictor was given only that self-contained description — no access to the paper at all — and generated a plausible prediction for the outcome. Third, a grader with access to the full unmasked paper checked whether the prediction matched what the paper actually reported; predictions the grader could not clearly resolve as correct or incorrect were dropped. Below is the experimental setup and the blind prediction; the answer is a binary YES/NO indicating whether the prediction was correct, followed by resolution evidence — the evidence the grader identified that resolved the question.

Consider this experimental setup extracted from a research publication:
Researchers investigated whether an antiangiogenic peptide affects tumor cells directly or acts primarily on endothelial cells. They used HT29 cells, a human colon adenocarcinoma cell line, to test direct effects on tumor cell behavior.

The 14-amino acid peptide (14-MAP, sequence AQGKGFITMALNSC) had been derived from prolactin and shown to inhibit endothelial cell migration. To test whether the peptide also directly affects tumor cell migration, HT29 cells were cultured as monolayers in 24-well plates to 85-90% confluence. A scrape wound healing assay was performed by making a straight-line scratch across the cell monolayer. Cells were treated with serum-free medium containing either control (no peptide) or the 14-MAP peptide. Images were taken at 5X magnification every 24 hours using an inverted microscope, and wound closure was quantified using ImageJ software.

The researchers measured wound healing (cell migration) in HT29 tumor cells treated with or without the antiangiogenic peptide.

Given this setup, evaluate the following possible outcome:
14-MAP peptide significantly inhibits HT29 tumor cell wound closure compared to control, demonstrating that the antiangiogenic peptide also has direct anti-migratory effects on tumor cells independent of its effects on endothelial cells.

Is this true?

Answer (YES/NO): NO